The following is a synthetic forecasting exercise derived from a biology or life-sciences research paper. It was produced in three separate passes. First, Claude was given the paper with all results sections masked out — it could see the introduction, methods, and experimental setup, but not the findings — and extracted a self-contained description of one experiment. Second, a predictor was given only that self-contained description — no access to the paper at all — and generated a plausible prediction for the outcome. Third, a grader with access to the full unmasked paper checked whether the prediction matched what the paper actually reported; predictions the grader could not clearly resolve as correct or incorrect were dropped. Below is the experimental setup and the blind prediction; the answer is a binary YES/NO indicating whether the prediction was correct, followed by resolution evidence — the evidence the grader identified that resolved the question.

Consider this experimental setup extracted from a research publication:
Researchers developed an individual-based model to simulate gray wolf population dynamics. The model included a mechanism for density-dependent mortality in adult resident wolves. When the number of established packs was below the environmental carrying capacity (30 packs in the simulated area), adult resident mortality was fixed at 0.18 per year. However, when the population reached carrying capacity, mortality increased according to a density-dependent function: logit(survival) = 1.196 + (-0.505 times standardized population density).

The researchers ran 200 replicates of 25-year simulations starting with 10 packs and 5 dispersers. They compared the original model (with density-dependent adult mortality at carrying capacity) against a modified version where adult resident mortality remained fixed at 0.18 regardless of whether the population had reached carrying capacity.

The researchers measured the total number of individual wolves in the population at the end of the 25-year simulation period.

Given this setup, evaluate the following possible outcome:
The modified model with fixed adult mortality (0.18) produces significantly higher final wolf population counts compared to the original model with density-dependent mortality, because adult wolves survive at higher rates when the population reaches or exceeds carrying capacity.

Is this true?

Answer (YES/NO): NO